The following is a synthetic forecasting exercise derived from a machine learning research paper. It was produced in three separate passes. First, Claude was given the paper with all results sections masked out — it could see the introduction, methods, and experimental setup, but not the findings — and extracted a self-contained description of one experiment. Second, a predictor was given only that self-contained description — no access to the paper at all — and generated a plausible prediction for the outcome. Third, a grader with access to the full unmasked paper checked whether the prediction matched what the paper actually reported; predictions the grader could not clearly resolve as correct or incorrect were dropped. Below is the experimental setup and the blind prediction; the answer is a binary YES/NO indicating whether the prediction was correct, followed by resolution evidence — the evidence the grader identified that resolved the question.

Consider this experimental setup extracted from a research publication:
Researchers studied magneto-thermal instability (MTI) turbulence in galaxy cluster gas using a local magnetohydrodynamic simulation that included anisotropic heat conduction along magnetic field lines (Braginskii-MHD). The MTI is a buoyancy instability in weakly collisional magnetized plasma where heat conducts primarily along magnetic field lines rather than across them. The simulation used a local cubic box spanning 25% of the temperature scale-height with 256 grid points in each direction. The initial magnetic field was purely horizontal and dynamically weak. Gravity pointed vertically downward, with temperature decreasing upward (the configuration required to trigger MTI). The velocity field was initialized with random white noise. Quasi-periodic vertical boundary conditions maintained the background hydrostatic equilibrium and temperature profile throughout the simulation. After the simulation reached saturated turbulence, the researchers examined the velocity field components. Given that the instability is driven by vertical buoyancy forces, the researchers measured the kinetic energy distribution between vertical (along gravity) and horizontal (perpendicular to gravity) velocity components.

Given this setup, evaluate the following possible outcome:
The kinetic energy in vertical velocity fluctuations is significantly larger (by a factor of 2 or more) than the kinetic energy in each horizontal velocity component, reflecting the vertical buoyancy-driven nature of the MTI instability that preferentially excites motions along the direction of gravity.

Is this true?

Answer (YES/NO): YES